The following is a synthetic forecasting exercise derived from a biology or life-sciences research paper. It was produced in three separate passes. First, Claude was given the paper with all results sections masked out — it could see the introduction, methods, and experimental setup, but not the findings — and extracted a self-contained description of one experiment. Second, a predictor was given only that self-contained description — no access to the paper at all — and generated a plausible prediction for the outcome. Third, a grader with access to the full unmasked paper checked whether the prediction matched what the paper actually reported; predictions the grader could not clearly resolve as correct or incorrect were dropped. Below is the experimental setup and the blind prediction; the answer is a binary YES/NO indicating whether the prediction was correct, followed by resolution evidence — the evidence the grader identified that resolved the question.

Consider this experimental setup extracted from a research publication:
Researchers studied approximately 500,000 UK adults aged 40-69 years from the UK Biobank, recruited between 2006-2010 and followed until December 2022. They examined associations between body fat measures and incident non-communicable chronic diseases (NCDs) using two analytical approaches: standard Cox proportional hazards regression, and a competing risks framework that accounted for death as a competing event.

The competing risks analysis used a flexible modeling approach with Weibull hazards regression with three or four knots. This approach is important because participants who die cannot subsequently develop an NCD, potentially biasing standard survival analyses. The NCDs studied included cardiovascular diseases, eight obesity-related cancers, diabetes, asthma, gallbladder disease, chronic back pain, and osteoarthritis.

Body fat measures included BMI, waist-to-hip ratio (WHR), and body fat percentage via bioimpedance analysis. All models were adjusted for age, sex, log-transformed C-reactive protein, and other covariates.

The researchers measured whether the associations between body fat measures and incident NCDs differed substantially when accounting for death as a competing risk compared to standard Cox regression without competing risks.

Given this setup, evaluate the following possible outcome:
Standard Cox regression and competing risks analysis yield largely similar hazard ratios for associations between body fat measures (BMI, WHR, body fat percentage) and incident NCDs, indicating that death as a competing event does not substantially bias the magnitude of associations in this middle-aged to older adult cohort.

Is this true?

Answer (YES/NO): NO